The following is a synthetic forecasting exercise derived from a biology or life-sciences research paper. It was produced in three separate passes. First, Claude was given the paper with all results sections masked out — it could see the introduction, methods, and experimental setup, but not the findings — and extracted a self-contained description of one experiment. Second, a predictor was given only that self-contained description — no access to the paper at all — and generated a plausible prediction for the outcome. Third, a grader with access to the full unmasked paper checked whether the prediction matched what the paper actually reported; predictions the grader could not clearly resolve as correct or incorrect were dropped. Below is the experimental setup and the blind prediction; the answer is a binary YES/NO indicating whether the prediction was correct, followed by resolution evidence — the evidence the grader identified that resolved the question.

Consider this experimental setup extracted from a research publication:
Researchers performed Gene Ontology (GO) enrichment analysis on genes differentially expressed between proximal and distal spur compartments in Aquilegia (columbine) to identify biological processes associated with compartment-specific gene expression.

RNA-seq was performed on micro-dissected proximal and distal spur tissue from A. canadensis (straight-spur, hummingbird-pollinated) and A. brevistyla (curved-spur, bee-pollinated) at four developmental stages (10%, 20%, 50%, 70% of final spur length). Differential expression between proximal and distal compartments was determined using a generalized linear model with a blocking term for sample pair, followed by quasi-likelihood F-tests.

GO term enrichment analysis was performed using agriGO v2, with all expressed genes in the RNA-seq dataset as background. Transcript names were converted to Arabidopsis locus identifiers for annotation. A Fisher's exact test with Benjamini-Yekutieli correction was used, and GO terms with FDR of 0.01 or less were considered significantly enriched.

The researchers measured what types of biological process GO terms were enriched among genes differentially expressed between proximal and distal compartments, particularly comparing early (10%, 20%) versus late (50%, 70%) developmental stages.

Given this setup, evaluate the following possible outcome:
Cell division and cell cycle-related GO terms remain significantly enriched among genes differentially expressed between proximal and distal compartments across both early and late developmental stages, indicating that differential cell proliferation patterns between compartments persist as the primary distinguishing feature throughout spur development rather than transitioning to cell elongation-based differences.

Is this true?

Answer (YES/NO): NO